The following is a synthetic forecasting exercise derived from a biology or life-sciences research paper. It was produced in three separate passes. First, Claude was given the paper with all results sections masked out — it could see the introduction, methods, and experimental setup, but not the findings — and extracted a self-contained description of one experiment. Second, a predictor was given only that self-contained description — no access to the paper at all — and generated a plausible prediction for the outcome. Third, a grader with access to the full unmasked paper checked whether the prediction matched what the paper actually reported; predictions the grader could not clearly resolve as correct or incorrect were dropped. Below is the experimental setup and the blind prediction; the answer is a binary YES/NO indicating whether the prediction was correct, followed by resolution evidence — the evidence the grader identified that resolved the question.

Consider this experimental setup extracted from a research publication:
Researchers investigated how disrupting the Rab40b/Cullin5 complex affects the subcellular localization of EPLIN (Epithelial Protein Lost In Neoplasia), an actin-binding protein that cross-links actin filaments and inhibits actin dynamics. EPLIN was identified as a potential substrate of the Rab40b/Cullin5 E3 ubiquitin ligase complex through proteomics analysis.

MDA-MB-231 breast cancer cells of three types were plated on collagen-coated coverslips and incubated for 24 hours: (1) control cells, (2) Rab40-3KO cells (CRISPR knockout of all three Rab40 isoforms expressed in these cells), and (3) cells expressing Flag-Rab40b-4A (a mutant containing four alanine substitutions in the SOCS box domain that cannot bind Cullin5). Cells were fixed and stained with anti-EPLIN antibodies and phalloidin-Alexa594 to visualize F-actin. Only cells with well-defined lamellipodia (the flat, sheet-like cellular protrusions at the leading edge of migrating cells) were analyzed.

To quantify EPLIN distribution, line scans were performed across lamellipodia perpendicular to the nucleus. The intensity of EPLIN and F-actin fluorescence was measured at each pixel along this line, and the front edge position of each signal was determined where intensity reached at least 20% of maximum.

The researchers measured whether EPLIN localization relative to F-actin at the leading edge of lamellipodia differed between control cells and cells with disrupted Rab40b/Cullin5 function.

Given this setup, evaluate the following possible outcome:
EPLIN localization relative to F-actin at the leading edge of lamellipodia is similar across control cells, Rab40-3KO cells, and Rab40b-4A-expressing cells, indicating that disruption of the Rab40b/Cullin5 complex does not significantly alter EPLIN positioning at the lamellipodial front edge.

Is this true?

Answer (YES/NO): NO